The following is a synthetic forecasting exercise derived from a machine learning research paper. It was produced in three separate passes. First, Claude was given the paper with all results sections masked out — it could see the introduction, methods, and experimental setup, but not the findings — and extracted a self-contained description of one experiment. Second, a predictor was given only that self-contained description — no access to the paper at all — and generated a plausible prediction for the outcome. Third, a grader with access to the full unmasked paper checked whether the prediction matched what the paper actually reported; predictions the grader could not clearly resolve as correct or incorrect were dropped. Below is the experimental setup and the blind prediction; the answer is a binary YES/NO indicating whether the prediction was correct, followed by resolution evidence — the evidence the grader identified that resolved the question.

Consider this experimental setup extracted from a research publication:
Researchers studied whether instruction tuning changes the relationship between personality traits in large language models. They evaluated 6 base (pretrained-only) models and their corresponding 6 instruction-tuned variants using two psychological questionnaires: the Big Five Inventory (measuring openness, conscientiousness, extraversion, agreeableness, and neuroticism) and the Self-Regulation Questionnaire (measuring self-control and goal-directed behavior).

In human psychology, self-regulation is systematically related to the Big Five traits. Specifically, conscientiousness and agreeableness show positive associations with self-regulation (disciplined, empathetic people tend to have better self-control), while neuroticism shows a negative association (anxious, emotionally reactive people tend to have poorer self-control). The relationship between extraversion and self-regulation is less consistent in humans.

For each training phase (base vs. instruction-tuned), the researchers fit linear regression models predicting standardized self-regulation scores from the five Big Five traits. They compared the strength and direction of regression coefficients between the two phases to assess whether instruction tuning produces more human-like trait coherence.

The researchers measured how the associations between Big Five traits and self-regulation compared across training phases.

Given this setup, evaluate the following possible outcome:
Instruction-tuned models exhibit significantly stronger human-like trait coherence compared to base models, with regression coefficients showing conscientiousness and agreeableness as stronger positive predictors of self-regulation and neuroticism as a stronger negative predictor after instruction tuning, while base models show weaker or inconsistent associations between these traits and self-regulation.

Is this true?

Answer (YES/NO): YES